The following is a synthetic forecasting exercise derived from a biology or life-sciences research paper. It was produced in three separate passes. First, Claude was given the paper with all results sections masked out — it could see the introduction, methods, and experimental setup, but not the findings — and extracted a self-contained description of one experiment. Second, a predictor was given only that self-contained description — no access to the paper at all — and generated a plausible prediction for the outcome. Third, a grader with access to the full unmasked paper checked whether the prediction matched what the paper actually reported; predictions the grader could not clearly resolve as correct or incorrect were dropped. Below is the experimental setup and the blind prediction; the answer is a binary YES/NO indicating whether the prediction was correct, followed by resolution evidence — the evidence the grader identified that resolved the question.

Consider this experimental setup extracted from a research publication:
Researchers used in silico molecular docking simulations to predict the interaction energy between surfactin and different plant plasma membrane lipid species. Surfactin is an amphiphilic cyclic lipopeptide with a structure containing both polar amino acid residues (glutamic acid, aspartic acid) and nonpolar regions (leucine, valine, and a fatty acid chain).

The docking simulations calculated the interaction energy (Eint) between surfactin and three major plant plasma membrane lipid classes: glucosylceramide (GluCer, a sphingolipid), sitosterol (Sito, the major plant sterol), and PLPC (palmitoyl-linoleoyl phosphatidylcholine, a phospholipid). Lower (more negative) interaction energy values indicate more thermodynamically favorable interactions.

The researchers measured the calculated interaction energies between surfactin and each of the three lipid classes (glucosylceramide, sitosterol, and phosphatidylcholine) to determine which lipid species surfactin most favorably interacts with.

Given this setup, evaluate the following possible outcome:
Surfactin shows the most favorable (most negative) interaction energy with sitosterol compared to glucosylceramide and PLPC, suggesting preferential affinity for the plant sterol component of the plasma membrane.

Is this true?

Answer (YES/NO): NO